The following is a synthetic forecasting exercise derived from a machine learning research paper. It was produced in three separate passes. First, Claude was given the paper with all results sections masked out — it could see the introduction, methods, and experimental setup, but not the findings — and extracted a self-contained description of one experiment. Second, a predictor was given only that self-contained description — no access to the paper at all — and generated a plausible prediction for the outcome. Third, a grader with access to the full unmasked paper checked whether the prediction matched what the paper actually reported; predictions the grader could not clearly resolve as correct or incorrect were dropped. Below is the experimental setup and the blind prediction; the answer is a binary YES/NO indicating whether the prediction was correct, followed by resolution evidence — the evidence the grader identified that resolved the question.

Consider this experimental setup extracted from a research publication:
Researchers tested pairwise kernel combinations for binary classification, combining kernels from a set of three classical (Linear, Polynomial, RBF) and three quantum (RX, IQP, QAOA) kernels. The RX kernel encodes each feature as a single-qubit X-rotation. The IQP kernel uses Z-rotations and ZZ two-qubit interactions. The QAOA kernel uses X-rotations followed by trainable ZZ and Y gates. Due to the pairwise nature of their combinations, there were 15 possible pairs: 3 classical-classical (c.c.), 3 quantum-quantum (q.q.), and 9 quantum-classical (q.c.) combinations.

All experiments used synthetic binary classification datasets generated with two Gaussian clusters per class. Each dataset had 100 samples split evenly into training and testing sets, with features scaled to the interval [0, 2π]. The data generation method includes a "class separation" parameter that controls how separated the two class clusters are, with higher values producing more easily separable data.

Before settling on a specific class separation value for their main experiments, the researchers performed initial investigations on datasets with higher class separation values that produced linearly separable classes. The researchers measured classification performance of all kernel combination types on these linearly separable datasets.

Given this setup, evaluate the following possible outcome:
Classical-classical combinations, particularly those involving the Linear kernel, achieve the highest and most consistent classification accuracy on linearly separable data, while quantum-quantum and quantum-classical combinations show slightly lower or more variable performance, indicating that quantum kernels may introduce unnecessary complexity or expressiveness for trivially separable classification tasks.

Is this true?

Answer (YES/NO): NO